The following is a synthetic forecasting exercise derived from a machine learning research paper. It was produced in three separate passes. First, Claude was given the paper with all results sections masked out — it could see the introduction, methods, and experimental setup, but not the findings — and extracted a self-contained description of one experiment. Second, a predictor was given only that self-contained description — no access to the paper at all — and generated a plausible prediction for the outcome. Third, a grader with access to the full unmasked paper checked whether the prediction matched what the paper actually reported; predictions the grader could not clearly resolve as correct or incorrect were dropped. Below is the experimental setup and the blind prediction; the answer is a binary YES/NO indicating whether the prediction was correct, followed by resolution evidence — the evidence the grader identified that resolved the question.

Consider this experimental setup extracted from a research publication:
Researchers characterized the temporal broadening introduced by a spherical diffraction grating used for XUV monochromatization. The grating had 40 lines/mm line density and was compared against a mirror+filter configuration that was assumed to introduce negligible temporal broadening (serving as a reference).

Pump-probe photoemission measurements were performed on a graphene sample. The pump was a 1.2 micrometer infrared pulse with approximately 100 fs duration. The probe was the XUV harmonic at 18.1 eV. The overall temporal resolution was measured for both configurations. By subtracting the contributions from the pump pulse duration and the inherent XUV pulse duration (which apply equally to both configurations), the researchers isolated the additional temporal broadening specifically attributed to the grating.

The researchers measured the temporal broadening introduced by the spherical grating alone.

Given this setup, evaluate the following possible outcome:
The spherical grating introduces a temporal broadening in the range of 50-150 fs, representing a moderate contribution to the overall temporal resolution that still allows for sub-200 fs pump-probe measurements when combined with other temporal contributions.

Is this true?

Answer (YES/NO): NO